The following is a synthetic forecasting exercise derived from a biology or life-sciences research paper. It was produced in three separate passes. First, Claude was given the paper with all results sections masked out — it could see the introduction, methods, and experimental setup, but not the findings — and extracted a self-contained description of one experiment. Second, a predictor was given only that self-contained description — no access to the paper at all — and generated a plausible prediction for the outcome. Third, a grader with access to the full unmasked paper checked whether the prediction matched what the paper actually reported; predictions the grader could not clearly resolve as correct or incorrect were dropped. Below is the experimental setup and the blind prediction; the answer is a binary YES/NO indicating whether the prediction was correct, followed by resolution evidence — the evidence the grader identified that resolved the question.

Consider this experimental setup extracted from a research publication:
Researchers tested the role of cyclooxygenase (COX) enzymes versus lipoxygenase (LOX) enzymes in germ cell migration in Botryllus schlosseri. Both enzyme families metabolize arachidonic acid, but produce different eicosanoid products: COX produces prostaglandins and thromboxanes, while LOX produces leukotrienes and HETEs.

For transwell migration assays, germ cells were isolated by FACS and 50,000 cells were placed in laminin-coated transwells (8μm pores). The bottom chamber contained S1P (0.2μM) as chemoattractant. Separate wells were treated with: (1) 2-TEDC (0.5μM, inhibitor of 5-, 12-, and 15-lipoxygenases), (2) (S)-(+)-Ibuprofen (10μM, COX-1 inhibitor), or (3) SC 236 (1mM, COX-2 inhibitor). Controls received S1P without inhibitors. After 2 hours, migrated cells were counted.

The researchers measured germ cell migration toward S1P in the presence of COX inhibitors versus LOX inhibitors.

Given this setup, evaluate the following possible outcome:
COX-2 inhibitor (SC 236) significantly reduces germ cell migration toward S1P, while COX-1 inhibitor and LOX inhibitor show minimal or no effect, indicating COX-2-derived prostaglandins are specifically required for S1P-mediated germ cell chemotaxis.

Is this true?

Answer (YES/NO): NO